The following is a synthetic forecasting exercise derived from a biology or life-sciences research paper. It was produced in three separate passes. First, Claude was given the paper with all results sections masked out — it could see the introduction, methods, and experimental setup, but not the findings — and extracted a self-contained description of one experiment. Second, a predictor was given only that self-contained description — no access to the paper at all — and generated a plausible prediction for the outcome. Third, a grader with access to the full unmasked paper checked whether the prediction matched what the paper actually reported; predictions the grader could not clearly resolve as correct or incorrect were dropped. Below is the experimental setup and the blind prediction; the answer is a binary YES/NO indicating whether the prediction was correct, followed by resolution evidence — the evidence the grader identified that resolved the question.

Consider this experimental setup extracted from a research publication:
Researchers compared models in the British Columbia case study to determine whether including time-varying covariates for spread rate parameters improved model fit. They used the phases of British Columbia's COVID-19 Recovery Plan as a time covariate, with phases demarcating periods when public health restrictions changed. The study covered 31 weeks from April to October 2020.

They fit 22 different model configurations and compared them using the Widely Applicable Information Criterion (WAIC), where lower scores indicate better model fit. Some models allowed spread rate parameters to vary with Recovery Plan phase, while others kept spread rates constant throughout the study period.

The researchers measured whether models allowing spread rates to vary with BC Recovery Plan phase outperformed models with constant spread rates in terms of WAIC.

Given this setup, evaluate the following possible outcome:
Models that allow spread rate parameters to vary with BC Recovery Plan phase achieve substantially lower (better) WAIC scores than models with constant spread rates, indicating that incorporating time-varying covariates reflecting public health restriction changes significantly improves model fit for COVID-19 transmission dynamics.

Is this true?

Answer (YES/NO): YES